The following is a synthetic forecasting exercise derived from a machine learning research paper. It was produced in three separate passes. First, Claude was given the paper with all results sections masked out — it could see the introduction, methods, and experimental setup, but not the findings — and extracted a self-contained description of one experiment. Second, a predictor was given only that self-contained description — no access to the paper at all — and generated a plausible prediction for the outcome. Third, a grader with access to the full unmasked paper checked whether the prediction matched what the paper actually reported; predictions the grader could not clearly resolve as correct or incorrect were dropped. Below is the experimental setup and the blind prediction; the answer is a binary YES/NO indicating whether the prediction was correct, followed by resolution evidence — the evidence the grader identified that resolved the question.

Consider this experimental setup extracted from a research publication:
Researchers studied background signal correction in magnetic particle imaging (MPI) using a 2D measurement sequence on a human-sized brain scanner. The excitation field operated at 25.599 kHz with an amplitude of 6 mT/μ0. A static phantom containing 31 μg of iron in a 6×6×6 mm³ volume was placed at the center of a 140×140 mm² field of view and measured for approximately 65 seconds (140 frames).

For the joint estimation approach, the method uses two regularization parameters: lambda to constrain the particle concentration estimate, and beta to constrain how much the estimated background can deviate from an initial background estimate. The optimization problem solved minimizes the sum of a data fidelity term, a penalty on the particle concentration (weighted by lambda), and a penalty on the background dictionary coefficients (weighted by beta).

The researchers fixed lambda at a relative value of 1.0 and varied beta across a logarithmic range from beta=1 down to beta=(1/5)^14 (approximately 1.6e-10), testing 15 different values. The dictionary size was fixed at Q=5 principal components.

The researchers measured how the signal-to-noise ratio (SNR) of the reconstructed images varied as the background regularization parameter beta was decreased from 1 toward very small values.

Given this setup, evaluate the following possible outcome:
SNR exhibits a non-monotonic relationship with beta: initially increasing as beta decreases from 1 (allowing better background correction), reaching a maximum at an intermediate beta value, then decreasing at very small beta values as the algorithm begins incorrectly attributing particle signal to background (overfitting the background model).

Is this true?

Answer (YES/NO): YES